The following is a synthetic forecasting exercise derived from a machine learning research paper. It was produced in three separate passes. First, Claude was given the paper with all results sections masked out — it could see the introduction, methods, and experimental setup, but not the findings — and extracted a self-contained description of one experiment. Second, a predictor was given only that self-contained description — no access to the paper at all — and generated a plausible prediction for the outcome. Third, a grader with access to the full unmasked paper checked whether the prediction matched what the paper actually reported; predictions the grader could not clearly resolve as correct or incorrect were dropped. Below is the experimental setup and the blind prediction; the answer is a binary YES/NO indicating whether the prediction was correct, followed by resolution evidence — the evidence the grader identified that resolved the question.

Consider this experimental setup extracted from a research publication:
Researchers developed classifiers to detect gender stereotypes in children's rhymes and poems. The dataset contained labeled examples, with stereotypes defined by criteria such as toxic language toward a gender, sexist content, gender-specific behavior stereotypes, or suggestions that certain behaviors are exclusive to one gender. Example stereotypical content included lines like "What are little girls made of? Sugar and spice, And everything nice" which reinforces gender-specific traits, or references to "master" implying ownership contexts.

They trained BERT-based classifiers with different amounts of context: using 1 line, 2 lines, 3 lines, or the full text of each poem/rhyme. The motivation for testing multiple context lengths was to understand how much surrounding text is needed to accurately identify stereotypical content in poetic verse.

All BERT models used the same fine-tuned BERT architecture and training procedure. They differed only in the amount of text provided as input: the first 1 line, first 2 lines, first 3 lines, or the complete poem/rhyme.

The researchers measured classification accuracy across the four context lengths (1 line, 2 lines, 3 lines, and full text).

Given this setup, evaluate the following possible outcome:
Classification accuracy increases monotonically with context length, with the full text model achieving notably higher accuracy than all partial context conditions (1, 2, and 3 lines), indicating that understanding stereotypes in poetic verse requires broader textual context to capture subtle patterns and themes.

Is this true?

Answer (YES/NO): NO